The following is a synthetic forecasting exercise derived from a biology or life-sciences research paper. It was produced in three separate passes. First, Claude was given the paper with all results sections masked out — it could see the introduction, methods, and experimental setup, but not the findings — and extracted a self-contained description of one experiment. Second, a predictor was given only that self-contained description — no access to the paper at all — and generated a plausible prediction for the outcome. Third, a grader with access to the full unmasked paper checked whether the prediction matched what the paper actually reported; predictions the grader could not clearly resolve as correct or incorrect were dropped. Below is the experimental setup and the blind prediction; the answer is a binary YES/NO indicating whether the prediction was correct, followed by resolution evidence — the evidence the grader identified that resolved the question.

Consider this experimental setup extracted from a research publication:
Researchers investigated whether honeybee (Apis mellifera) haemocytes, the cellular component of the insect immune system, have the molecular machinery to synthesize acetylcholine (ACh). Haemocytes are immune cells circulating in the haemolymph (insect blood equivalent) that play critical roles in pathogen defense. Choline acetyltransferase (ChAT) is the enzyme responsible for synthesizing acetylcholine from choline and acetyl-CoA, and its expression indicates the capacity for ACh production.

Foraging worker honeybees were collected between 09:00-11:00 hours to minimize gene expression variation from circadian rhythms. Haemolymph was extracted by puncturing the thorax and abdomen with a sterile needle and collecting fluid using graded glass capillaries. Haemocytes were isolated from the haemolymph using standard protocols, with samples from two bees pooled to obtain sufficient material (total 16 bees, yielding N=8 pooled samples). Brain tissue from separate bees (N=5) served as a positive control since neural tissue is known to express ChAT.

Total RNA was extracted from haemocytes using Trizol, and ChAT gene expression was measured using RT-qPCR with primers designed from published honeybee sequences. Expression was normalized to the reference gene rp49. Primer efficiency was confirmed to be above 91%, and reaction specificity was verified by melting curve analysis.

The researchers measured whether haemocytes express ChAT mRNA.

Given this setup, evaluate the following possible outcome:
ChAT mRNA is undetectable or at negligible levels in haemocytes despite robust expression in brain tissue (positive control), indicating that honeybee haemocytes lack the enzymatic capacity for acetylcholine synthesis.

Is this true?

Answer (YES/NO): NO